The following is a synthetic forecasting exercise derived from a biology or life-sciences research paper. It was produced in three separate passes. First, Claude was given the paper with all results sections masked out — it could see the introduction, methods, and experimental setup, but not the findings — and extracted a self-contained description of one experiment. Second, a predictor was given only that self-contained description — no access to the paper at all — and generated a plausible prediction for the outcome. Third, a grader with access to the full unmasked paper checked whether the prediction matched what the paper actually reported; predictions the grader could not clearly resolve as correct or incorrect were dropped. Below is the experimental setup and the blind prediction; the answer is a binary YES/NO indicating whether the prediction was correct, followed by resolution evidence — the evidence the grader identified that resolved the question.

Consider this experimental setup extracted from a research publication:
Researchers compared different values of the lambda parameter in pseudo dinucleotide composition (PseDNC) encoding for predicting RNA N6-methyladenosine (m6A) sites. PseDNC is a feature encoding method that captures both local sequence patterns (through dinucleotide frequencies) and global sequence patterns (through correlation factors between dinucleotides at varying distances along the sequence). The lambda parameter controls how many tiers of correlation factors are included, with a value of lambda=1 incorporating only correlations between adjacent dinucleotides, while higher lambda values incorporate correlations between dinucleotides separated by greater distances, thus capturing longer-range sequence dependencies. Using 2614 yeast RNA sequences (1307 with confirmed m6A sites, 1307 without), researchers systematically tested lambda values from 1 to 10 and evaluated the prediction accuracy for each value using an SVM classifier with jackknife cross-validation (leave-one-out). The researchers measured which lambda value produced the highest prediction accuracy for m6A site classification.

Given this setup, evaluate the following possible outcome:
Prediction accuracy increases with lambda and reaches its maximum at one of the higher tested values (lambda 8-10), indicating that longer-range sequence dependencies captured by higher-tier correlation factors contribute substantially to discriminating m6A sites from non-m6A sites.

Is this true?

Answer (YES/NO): YES